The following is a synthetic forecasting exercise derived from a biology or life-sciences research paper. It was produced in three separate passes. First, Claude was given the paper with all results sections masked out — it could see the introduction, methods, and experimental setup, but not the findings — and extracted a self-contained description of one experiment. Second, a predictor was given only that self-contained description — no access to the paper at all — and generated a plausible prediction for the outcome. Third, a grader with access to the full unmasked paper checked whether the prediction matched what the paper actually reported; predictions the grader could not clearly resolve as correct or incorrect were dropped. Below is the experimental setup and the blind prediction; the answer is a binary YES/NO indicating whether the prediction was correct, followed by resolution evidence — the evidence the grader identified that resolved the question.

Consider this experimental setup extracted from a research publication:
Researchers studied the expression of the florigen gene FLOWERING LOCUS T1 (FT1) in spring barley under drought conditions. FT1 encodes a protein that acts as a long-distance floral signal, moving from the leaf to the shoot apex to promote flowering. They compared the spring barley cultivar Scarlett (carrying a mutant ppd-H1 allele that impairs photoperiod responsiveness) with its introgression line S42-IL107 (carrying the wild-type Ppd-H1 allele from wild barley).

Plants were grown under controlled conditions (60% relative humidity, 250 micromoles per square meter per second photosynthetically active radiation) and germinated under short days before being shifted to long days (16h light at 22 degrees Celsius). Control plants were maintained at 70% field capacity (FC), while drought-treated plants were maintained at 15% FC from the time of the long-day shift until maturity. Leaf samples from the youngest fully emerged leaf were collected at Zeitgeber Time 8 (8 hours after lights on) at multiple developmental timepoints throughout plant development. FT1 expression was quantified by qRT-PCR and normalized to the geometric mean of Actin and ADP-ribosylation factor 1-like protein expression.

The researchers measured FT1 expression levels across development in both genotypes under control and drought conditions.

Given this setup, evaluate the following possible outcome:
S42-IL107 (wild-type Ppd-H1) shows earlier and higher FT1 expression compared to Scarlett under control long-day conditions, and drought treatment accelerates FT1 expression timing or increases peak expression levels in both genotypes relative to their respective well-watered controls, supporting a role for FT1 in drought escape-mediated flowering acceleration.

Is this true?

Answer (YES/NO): NO